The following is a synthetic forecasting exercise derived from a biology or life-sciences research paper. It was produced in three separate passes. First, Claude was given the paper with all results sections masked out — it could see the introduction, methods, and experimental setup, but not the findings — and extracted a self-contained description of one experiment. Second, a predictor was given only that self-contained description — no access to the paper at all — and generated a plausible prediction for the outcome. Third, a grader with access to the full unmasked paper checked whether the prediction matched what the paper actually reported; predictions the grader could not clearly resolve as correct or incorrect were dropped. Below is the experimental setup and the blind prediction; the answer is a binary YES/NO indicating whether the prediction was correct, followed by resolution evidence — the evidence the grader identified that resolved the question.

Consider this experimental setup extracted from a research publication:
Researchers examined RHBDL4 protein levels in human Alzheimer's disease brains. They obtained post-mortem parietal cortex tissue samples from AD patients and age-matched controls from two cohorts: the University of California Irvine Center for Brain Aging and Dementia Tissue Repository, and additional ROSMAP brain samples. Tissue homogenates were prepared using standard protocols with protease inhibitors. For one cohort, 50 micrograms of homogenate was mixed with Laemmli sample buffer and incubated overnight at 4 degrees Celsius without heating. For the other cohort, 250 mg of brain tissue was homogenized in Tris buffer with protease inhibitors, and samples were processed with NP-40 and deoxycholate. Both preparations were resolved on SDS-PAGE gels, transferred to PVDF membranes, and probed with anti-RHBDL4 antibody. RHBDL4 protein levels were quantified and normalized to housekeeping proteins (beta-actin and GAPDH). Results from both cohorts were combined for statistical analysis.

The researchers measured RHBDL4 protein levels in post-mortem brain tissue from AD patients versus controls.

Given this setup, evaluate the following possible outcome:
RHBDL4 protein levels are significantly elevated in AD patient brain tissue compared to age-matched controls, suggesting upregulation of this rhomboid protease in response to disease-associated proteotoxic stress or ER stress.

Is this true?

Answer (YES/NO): NO